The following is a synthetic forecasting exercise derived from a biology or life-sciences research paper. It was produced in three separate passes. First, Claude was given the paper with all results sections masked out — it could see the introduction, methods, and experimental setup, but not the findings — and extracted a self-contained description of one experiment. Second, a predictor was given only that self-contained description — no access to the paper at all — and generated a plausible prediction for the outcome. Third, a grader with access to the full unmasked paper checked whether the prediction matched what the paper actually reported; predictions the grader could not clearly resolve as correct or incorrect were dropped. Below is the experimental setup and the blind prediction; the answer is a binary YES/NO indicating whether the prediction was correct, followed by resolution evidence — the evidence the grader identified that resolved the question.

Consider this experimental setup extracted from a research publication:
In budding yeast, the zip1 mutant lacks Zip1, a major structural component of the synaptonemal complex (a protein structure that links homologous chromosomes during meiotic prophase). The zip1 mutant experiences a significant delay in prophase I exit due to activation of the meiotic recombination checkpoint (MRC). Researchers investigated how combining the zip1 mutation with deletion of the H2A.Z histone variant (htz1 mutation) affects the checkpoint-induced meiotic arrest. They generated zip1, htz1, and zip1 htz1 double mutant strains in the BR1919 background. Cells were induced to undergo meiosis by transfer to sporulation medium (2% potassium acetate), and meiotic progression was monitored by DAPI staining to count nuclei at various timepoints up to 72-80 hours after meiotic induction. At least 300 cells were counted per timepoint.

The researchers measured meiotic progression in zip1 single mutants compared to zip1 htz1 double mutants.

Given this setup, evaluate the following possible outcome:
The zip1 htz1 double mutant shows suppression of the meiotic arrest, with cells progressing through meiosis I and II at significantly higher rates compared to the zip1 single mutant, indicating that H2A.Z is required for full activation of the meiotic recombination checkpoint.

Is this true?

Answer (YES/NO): NO